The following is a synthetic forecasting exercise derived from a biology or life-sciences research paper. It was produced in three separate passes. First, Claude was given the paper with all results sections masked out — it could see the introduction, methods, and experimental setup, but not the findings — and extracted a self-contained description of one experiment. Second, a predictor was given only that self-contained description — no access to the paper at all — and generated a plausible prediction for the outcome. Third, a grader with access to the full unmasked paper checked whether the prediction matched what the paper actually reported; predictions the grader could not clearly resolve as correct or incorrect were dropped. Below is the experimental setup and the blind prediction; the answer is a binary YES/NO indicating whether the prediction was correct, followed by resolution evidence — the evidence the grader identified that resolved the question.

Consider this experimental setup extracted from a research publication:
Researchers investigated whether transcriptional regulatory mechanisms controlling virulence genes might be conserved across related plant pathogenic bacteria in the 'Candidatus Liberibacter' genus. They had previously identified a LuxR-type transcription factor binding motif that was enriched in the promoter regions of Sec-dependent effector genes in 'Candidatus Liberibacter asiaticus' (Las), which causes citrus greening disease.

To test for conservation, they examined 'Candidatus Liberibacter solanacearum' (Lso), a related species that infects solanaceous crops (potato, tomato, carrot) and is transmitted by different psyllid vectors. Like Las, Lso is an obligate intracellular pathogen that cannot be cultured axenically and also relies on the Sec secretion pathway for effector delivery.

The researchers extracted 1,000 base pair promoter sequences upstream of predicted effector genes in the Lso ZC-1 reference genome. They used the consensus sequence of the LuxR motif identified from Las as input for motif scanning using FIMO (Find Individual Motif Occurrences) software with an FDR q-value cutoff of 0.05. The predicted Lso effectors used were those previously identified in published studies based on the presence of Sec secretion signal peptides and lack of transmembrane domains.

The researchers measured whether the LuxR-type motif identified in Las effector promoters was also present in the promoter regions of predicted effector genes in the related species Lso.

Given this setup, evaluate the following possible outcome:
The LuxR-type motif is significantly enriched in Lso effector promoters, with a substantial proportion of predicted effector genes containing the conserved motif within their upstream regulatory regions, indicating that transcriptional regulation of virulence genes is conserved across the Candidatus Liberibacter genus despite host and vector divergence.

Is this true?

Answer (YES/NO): YES